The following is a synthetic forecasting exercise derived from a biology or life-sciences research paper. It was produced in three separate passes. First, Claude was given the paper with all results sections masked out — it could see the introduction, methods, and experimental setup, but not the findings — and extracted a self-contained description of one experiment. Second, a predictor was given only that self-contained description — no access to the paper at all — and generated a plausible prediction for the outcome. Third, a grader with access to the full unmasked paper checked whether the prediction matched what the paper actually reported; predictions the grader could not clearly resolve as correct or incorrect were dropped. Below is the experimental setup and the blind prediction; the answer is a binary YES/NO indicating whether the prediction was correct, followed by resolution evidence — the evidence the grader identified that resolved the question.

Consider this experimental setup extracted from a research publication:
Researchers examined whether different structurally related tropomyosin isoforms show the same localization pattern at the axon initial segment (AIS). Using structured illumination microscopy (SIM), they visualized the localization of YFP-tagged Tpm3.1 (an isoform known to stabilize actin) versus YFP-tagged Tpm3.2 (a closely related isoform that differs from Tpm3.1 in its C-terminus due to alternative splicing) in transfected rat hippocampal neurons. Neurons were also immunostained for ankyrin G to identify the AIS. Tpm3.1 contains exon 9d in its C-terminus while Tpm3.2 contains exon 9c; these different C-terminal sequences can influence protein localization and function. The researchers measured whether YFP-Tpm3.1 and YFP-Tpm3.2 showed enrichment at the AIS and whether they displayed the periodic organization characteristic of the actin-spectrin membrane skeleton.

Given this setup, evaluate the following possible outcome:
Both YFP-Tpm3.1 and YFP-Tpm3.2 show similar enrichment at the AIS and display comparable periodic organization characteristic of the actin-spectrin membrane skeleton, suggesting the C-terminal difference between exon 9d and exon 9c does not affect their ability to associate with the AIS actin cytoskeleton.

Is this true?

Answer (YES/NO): NO